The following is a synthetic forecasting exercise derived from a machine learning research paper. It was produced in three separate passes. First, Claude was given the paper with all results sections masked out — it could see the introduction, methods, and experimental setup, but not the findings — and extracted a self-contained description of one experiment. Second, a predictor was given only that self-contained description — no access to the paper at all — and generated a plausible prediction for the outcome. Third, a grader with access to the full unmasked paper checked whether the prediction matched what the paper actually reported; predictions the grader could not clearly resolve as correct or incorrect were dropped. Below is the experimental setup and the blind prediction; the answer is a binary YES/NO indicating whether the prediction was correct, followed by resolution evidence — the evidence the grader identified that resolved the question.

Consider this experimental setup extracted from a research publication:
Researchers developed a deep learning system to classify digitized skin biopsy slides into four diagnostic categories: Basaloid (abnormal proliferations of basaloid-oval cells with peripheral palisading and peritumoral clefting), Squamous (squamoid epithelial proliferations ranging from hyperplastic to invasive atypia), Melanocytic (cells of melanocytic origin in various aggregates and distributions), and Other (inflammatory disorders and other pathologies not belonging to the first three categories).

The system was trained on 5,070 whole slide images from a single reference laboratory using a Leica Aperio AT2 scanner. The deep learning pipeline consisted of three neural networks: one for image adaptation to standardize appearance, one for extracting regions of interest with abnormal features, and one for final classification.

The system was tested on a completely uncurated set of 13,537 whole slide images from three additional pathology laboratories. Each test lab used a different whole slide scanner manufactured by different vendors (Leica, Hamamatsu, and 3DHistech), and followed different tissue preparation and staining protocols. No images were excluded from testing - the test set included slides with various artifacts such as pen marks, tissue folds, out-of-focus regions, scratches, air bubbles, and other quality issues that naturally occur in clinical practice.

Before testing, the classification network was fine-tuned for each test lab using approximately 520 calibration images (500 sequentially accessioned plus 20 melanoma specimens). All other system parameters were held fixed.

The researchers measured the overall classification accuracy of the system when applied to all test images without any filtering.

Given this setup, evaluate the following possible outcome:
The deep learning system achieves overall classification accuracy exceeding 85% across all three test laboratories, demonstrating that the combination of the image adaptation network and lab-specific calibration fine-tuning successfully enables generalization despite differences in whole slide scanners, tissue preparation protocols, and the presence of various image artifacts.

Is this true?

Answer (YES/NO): NO